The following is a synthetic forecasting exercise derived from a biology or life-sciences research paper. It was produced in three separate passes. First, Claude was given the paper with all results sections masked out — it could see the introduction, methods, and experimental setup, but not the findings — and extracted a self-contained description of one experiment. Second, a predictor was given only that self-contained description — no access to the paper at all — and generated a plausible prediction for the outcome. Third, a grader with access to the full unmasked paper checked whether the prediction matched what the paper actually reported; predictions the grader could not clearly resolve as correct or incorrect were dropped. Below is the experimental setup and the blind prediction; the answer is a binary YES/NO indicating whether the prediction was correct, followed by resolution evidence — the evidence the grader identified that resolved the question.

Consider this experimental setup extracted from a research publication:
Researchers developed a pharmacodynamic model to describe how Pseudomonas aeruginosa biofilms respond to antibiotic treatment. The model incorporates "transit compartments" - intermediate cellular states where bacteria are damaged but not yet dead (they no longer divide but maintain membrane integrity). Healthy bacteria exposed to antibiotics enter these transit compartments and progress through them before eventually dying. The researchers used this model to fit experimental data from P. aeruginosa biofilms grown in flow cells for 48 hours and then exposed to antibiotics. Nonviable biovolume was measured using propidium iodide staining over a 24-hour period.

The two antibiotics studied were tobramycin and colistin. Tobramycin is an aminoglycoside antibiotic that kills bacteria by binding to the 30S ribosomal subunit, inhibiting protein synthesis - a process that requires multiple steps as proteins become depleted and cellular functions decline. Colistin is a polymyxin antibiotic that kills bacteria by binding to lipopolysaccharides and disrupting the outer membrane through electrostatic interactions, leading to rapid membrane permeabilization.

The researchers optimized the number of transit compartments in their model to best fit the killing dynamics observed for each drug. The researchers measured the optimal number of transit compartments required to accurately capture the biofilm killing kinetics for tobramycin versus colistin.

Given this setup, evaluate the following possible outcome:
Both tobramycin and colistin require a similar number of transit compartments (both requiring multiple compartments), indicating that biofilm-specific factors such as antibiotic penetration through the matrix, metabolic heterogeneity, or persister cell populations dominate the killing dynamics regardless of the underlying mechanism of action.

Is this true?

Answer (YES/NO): NO